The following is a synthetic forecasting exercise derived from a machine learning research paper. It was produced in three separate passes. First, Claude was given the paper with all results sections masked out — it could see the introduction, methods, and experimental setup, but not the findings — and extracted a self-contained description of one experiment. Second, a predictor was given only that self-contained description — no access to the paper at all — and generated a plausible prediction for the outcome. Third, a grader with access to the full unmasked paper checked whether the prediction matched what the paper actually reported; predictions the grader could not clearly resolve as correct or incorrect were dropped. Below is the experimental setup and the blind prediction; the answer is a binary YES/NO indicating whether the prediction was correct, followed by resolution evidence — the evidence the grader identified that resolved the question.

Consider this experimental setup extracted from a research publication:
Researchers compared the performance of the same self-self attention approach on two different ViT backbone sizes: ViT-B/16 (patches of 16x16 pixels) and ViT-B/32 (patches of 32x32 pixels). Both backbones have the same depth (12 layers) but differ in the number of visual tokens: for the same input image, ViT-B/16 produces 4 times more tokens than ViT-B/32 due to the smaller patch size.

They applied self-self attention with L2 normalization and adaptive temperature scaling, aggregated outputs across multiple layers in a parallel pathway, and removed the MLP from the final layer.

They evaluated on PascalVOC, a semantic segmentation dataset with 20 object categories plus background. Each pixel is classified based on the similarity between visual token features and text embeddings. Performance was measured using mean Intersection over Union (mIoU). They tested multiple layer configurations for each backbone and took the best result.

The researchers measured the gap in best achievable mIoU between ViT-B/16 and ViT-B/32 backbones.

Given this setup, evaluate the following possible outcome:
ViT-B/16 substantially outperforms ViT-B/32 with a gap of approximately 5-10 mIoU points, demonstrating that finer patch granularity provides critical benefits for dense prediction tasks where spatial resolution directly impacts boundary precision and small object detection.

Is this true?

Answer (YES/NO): NO